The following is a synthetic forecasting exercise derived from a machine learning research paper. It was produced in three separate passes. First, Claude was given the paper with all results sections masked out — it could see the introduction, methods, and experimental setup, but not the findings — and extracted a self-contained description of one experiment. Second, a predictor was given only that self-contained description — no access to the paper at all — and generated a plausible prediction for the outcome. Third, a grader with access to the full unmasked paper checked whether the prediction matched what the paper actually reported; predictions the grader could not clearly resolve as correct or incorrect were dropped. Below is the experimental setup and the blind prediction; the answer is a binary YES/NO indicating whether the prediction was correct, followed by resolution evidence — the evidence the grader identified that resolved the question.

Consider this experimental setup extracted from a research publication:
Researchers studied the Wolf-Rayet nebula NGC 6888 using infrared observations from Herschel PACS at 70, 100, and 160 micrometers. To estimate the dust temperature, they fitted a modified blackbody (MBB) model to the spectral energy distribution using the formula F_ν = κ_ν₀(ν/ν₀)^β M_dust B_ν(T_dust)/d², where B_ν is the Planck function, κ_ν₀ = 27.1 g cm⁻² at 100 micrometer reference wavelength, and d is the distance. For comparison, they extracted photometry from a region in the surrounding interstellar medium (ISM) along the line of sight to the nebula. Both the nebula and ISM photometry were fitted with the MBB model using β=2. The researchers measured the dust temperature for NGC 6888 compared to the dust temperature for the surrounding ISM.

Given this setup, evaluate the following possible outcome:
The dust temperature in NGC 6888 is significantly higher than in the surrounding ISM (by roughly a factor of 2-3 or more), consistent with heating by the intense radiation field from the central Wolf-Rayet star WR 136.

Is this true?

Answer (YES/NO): YES